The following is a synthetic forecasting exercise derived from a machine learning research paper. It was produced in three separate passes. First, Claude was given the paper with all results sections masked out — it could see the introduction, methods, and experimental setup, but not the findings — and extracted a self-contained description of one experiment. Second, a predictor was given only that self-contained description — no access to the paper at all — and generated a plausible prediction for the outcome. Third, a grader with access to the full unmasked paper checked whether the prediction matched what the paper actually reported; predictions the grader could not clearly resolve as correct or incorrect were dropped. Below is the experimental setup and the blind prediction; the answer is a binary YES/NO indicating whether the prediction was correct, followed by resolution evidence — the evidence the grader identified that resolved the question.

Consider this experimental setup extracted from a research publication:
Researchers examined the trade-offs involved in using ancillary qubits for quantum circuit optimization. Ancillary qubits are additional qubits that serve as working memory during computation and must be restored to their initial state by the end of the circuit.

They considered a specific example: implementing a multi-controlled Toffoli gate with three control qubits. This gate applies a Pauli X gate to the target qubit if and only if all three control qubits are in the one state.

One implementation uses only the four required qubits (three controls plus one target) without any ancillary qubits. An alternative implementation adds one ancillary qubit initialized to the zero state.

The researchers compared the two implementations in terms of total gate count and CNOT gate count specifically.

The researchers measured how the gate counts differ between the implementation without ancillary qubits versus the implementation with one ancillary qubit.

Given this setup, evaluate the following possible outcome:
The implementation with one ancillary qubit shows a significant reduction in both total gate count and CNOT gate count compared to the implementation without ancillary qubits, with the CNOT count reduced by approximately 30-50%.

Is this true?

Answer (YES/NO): NO